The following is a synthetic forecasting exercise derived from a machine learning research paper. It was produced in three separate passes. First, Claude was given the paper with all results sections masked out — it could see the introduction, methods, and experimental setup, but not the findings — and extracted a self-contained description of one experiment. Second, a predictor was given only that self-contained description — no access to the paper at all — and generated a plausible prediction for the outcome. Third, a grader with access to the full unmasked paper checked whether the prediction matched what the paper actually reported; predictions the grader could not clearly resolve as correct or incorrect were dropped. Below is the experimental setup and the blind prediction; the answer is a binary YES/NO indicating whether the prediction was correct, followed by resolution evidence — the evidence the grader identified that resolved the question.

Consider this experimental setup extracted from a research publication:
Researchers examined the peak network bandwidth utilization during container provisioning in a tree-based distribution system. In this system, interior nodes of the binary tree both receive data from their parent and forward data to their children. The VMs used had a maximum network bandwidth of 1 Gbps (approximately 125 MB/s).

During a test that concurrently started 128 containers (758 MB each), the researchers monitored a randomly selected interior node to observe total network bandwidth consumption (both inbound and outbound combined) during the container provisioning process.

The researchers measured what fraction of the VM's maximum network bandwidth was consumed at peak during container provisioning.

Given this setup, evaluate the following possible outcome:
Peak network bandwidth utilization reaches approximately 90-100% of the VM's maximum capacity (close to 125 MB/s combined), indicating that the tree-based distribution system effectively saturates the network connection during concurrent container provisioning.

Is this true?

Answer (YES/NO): NO